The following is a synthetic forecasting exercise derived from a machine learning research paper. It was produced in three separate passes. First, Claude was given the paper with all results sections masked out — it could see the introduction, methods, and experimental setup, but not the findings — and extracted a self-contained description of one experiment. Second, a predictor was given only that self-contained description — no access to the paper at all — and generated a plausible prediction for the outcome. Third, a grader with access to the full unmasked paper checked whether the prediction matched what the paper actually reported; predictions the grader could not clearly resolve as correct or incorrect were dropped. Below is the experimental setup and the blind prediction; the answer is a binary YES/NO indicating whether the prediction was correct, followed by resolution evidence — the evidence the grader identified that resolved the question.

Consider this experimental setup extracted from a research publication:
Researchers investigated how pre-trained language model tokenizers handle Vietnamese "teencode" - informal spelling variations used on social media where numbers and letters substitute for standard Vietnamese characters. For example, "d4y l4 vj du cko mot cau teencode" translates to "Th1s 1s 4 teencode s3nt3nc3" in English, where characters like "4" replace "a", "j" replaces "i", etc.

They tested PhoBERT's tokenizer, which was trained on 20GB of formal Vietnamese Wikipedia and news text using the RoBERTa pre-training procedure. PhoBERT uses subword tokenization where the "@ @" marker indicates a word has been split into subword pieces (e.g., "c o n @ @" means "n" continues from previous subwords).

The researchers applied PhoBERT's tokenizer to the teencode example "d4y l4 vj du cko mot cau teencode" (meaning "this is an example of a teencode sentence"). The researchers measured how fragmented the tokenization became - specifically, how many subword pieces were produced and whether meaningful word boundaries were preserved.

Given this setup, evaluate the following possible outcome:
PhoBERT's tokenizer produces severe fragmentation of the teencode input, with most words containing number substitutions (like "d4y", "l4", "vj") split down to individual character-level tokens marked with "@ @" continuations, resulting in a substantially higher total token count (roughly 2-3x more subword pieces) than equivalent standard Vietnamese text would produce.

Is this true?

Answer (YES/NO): NO